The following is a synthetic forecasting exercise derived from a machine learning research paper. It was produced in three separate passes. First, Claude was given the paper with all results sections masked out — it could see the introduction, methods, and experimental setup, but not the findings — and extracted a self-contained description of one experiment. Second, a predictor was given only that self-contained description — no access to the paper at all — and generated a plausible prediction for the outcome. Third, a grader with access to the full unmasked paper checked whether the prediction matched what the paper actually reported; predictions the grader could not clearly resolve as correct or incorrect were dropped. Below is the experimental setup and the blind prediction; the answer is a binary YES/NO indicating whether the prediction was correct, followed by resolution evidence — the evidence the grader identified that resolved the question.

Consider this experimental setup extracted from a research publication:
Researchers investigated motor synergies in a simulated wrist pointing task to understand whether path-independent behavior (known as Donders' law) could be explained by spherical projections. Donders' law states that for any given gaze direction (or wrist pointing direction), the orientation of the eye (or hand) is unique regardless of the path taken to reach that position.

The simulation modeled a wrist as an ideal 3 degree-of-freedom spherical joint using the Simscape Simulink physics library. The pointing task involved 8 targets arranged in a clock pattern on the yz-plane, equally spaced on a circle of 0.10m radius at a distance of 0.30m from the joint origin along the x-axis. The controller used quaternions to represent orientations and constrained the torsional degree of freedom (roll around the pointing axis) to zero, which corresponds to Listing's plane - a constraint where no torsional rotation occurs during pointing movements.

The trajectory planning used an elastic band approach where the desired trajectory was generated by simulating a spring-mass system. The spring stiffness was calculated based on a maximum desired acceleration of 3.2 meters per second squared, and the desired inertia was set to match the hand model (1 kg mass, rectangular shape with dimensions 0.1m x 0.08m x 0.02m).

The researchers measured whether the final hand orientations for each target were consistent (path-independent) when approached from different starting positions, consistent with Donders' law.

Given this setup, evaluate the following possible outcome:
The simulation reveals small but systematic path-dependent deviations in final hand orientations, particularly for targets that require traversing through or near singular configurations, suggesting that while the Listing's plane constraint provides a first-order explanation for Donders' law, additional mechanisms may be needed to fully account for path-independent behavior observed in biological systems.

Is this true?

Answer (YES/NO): NO